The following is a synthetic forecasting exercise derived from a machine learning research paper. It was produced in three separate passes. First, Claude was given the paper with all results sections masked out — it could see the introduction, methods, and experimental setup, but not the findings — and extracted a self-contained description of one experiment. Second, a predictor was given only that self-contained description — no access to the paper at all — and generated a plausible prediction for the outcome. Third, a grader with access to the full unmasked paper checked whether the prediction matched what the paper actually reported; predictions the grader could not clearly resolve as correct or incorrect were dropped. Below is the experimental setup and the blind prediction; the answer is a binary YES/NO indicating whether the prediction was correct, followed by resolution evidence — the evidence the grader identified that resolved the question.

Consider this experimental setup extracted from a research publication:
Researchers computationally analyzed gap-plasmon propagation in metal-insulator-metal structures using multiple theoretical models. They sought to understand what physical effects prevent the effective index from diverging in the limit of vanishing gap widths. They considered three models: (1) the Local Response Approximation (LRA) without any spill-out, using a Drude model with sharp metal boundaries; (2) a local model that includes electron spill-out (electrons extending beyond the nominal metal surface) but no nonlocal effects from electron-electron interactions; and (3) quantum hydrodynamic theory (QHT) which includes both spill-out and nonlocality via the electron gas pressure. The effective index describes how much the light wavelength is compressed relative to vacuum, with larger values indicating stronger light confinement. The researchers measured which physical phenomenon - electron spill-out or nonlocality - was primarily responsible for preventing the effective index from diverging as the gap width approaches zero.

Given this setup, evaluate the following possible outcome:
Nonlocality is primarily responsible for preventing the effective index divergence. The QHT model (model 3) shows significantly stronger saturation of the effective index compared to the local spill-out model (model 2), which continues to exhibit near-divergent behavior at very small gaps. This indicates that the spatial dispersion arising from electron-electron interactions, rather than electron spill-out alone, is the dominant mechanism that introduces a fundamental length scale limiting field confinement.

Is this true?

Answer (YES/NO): NO